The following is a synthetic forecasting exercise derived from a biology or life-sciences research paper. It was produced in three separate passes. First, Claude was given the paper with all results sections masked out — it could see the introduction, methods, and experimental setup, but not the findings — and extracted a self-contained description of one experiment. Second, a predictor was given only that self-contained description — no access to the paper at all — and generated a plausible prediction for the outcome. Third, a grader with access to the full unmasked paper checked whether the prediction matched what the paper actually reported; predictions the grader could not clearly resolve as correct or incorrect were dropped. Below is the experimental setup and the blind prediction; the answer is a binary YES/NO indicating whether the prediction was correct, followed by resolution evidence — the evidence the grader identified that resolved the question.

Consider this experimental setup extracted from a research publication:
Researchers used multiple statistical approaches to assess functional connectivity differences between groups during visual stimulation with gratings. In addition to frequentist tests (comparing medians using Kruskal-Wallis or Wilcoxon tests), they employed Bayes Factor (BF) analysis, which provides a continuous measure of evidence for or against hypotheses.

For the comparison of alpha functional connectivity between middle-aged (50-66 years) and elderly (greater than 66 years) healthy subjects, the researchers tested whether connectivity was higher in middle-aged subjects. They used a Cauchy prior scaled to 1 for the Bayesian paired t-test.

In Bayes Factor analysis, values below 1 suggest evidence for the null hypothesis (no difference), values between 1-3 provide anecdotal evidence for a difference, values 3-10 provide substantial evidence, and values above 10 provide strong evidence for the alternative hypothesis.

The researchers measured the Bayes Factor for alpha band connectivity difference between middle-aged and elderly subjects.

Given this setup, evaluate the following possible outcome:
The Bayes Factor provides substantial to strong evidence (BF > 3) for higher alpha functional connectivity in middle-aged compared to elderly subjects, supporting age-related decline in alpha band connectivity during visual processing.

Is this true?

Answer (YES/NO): YES